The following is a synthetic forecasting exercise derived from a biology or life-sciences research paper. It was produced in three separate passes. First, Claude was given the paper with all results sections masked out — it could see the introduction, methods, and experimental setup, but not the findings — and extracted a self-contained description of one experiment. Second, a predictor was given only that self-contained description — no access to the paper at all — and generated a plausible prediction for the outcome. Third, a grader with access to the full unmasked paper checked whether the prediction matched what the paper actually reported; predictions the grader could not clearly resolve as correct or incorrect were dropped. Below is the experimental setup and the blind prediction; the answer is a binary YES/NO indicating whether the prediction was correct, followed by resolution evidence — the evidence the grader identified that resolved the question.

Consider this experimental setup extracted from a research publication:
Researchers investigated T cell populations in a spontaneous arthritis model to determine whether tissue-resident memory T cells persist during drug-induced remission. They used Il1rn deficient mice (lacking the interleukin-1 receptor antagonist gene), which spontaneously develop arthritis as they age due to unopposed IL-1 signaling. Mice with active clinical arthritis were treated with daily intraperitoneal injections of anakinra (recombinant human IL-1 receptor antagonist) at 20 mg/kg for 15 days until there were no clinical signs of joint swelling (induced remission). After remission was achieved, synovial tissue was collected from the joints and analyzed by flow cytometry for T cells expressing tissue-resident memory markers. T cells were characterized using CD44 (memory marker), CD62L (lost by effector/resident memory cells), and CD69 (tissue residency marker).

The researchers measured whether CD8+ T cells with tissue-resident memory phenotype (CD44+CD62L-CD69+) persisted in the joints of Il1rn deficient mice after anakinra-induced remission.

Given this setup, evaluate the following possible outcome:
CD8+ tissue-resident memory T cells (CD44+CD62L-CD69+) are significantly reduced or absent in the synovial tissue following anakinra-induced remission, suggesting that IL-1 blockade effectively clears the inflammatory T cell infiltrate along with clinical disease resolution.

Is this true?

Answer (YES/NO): NO